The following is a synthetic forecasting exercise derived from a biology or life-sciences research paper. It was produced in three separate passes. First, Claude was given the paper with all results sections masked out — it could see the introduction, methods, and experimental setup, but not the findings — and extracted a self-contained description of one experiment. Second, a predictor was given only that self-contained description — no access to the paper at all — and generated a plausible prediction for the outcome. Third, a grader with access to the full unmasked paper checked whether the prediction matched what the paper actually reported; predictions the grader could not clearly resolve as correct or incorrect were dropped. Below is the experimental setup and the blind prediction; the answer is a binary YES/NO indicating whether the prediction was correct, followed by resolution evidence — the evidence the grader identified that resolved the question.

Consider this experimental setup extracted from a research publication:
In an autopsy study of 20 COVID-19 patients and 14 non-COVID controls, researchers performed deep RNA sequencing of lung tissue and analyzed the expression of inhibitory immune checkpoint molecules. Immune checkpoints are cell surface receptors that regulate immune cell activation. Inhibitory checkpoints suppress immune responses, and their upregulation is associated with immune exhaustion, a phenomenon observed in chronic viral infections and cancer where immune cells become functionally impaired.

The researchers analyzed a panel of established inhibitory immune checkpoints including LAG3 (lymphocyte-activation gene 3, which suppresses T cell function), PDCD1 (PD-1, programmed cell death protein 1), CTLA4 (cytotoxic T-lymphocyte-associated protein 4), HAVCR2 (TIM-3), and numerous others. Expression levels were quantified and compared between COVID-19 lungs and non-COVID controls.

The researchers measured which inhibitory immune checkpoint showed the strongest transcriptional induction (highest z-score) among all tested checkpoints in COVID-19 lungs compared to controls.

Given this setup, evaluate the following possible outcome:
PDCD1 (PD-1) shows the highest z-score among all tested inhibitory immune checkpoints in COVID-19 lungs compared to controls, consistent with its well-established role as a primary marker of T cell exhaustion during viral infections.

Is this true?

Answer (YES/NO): NO